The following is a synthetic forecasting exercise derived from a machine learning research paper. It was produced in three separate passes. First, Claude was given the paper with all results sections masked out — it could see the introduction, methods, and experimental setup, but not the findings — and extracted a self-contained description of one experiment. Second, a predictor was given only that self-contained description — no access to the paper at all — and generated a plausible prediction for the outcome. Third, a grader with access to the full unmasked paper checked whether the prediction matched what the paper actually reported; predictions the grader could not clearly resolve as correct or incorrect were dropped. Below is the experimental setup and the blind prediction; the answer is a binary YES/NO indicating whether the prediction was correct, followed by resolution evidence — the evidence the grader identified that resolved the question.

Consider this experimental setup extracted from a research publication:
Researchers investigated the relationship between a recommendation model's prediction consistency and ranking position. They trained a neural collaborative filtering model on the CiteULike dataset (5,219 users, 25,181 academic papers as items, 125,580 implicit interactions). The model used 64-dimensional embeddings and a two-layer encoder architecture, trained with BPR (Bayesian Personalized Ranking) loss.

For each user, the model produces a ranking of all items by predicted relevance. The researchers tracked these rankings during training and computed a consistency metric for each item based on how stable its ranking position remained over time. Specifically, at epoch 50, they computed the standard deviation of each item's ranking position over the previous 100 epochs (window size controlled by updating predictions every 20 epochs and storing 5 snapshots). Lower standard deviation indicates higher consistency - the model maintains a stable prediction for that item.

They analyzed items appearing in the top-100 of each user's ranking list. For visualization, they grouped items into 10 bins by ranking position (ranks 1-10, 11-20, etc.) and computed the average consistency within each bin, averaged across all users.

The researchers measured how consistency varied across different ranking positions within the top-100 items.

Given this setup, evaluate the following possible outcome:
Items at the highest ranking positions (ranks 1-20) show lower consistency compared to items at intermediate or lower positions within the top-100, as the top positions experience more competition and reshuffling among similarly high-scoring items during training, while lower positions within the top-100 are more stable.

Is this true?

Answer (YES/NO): NO